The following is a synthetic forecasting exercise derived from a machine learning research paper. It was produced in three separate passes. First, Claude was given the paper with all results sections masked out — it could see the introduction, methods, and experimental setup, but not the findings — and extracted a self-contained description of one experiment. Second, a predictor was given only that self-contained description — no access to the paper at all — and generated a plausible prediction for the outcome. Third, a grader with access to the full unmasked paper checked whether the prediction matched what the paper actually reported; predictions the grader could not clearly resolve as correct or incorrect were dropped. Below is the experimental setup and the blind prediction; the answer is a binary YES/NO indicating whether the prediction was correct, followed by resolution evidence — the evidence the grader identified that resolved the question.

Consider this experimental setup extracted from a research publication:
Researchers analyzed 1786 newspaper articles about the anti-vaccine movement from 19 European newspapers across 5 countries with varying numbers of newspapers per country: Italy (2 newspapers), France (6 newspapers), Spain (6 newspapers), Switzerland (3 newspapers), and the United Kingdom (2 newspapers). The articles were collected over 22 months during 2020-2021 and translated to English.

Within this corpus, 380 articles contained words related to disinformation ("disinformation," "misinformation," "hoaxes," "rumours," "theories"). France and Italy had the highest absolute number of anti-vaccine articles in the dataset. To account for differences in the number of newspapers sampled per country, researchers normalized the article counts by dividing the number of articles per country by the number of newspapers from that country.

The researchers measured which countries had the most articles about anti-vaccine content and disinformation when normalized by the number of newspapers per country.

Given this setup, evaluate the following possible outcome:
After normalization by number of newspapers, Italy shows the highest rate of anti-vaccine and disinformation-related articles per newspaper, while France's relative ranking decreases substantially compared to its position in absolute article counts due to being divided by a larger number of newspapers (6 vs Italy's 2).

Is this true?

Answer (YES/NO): NO